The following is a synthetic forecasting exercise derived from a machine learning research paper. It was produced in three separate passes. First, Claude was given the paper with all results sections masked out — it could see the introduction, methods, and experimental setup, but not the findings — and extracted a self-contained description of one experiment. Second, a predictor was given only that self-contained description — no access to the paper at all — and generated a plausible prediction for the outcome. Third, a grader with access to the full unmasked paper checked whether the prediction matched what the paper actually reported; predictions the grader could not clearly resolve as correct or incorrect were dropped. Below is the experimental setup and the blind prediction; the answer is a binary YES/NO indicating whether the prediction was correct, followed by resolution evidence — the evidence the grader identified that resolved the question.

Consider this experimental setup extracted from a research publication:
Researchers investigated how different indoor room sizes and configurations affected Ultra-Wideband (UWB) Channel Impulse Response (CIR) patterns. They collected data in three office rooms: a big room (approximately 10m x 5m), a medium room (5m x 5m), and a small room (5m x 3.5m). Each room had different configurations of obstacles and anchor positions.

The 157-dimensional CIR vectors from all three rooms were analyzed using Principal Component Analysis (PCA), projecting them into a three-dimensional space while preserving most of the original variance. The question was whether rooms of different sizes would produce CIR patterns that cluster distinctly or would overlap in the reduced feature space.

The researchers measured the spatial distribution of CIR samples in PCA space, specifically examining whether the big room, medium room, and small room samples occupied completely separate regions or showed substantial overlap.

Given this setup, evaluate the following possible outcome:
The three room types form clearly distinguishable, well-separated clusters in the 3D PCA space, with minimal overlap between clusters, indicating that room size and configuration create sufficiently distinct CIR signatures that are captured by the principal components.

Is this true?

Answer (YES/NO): NO